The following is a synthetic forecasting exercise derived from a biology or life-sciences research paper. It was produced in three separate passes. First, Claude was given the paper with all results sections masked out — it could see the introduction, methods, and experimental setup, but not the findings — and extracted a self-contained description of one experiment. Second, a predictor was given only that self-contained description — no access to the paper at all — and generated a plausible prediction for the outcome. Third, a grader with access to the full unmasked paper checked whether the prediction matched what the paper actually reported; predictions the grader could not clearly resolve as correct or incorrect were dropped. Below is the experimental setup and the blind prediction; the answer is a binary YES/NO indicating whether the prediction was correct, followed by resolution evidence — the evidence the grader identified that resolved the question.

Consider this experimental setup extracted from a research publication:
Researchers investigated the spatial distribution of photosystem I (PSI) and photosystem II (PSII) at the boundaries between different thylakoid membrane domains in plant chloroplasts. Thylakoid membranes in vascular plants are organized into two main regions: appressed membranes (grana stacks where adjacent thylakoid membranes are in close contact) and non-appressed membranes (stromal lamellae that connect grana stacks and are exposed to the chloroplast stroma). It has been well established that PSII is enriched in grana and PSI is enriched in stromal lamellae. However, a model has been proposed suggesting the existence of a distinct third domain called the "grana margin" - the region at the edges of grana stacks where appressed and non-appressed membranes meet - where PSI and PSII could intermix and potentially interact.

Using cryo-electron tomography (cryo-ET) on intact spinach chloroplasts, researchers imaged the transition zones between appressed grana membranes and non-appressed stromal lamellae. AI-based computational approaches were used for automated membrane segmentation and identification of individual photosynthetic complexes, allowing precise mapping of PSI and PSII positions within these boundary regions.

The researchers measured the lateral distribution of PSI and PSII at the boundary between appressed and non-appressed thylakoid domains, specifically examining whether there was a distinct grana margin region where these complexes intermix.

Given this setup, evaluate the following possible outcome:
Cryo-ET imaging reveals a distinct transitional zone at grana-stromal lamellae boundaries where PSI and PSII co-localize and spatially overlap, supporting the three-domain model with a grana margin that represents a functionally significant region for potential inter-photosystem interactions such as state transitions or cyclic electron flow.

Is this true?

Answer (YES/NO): NO